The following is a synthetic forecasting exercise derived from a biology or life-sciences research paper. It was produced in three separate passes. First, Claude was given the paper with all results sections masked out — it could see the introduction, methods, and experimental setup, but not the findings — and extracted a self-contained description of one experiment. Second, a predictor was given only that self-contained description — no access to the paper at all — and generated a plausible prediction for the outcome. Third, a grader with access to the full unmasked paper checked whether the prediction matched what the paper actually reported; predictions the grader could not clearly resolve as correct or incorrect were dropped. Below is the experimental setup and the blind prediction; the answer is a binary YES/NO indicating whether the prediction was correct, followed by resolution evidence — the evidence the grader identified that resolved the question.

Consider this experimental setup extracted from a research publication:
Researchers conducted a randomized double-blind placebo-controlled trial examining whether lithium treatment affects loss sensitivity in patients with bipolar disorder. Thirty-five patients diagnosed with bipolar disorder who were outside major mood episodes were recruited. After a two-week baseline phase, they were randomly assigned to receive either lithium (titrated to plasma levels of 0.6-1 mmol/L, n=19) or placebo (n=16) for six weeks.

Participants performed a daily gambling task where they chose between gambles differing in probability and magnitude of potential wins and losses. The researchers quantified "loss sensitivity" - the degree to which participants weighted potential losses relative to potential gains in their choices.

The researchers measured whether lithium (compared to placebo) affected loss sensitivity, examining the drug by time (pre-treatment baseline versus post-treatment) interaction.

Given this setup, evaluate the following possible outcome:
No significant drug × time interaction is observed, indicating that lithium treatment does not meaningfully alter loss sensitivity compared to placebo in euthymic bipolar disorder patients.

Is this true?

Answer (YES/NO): YES